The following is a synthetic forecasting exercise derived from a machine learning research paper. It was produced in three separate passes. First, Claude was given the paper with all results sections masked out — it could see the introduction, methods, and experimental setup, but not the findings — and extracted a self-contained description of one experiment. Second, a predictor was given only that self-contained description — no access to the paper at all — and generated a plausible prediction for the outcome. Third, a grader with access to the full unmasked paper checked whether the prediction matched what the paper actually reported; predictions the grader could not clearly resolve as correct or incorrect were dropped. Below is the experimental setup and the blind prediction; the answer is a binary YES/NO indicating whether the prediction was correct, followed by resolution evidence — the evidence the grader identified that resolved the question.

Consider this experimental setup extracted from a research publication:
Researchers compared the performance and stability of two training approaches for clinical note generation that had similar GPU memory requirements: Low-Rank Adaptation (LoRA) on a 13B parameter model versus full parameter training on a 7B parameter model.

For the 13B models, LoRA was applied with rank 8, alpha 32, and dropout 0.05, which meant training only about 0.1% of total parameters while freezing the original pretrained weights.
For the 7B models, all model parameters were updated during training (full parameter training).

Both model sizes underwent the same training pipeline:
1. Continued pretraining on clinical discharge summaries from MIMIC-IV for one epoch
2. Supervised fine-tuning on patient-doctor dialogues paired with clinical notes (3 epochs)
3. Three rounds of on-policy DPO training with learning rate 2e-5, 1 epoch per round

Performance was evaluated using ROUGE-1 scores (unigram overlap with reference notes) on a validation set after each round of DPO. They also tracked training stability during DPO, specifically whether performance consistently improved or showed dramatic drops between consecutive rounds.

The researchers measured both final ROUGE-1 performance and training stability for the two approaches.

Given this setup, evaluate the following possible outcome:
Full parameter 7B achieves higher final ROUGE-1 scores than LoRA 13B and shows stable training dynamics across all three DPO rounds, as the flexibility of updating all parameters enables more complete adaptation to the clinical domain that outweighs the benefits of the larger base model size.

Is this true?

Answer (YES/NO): NO